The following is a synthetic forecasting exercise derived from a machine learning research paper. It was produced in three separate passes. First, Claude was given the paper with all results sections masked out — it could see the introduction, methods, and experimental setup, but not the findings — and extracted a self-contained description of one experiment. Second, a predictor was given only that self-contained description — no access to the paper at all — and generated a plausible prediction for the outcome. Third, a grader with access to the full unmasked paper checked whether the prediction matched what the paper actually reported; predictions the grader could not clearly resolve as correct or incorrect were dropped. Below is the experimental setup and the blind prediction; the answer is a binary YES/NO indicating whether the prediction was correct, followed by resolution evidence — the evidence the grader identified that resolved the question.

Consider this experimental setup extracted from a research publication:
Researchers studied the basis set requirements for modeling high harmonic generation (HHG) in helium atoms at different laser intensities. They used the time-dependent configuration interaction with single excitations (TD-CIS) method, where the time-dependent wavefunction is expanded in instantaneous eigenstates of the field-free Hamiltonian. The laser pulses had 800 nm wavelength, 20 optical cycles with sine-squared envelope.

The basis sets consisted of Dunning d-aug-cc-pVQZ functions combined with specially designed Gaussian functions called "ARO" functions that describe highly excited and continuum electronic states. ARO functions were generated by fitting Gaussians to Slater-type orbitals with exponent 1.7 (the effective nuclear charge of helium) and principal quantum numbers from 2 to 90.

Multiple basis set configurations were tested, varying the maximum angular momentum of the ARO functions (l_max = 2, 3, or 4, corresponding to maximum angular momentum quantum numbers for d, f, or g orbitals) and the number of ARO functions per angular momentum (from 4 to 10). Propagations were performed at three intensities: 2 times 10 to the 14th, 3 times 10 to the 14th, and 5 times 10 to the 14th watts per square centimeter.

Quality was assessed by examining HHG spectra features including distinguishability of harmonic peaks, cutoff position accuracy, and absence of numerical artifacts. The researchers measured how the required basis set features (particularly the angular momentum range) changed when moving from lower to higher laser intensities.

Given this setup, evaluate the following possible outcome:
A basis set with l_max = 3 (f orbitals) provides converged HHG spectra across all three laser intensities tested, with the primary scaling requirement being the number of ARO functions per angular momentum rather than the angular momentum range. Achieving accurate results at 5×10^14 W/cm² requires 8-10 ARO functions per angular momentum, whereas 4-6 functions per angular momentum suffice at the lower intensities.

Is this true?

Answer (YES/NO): NO